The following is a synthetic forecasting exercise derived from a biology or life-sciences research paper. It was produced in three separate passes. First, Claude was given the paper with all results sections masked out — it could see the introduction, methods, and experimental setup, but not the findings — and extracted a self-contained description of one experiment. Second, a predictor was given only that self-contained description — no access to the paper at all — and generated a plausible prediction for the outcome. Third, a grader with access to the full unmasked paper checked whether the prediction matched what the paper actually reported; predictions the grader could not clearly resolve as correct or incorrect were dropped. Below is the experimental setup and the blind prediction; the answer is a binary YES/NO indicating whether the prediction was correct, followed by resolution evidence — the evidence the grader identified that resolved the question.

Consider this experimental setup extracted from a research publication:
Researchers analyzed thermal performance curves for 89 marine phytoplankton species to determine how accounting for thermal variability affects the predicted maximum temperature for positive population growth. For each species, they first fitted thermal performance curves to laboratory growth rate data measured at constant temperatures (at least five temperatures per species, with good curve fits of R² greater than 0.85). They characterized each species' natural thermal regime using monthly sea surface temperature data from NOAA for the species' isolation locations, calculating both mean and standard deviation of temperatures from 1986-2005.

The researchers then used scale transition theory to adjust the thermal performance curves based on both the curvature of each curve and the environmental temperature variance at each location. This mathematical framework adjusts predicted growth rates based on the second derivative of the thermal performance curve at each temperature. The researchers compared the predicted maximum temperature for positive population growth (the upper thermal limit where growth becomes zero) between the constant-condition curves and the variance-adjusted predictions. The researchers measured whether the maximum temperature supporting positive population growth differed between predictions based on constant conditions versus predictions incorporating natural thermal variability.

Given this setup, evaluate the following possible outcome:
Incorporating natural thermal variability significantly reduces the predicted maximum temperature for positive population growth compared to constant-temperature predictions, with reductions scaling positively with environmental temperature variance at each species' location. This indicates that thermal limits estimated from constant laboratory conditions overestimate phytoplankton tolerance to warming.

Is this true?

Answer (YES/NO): YES